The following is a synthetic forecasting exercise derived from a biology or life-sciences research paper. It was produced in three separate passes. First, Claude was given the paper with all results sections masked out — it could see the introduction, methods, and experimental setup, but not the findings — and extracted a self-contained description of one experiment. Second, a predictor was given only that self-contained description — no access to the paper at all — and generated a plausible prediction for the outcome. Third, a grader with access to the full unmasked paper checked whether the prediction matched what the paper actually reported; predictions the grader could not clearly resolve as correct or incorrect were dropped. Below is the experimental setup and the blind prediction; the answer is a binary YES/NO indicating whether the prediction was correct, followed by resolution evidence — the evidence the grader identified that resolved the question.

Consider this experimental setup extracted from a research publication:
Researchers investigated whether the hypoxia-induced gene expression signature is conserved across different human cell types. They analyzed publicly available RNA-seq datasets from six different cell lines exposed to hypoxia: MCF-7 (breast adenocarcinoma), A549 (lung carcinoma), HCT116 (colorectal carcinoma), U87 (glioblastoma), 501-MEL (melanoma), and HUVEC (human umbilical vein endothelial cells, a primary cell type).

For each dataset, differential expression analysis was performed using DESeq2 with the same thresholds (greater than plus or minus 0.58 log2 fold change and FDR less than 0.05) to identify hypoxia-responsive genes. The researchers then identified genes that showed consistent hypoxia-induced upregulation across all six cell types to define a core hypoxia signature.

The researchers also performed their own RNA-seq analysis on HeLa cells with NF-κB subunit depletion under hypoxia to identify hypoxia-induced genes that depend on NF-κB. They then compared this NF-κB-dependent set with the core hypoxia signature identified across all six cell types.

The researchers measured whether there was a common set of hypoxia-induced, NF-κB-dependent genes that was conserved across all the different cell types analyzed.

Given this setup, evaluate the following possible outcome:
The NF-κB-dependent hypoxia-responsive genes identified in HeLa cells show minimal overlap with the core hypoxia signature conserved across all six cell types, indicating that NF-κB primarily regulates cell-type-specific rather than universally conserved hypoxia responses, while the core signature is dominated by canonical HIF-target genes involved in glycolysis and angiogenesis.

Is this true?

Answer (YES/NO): NO